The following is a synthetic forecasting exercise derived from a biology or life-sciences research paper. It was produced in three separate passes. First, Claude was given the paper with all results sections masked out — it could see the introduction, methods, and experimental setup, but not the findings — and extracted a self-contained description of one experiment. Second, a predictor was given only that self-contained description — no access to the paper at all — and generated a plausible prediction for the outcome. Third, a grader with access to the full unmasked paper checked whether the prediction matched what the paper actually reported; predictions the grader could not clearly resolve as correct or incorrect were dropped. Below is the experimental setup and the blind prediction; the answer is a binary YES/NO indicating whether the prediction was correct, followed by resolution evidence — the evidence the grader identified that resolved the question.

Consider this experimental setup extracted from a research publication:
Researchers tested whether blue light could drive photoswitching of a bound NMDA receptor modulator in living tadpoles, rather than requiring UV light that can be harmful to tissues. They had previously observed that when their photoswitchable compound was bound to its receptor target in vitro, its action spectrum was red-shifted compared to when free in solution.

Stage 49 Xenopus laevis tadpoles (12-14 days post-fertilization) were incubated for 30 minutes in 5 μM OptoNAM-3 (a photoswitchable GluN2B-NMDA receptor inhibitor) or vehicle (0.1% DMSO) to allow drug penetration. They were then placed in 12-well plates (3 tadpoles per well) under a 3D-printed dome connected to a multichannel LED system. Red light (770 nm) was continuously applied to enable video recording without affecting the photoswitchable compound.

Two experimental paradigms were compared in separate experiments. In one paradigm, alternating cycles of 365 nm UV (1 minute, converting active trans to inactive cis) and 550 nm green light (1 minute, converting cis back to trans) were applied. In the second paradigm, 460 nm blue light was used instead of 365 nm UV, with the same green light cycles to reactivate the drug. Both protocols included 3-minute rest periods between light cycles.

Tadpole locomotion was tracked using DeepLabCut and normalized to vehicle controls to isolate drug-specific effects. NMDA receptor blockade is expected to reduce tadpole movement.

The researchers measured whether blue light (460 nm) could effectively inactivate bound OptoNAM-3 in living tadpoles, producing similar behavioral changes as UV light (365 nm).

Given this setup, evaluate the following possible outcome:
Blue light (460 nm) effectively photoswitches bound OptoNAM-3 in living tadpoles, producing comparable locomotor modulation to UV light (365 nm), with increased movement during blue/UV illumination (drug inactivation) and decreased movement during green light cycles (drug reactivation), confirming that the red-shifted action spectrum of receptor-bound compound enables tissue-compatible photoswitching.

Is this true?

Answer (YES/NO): YES